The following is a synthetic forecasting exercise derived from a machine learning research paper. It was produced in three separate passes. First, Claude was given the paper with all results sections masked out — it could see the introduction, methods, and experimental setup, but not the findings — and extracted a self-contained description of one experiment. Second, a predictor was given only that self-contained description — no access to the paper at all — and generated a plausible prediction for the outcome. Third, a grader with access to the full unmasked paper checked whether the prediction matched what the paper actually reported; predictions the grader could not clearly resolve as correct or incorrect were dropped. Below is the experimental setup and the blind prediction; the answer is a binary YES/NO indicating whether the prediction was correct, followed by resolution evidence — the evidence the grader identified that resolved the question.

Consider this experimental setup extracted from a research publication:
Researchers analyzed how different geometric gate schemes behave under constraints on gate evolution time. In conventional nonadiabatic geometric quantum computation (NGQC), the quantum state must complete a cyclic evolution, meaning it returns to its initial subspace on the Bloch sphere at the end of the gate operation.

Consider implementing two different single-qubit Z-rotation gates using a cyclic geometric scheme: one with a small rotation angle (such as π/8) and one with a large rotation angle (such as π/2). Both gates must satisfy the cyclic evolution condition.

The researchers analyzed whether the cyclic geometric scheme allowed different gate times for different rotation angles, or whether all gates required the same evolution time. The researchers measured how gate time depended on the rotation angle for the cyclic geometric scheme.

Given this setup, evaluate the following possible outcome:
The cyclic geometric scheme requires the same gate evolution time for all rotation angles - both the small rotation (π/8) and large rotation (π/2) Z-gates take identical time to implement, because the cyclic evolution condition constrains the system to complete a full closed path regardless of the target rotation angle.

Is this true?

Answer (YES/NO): YES